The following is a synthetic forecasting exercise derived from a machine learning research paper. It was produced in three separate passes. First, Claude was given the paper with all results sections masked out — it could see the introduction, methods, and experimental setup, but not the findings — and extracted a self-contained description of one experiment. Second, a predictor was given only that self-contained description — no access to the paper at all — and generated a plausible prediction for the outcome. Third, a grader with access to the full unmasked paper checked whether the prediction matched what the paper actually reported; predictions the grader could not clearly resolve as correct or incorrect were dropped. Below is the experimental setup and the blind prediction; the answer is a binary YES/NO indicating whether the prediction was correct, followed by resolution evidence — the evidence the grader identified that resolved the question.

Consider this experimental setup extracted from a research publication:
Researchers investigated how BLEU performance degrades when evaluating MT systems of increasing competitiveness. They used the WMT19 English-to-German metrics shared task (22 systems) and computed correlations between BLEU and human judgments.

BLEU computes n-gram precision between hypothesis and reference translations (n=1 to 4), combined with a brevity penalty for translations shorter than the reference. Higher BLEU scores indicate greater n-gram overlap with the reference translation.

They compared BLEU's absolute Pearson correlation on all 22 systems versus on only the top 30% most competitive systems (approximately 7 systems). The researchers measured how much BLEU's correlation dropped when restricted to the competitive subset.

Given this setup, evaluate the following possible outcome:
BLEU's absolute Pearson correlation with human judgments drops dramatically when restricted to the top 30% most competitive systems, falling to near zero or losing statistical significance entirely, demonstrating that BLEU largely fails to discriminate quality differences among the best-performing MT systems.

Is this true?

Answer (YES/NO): NO